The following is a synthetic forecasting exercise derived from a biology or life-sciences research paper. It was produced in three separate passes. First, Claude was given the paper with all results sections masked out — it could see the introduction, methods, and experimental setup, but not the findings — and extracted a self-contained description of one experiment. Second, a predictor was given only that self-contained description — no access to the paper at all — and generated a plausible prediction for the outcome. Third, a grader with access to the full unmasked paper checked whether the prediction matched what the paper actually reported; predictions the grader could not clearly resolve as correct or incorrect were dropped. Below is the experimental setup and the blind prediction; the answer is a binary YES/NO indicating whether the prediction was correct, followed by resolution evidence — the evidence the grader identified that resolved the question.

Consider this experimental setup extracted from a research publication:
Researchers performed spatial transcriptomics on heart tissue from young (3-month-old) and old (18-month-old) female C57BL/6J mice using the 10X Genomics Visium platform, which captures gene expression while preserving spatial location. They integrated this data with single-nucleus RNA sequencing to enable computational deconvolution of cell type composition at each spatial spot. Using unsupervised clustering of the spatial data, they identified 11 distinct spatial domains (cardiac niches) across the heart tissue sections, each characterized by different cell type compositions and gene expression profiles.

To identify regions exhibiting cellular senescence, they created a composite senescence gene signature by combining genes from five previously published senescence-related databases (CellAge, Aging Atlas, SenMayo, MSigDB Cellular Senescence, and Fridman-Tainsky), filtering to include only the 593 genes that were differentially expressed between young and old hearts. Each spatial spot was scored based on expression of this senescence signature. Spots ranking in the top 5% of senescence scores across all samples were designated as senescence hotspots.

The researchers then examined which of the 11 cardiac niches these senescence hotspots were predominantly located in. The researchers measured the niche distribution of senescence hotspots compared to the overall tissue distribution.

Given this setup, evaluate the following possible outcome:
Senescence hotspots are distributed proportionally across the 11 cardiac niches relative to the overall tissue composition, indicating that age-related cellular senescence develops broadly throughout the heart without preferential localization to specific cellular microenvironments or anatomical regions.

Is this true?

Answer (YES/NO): NO